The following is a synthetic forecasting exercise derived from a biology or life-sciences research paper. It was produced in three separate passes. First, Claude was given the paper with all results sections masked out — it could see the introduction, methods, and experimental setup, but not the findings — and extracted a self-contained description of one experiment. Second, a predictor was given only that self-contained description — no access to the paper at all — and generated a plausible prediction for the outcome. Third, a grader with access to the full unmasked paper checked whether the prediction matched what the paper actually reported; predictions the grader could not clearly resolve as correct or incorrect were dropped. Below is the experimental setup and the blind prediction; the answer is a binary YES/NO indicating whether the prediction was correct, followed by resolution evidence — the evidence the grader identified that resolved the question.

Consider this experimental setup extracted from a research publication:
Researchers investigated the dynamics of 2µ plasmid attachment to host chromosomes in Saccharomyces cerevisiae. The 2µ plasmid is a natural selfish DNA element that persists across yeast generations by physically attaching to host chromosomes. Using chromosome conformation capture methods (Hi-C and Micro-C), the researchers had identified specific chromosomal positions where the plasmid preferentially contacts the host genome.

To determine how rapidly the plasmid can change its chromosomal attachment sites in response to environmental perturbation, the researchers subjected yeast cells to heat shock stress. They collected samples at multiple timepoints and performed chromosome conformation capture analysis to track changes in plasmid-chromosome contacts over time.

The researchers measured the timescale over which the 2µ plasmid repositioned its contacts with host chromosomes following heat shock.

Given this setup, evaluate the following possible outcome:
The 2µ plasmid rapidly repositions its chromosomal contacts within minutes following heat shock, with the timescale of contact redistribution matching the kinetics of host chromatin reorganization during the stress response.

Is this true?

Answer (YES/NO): YES